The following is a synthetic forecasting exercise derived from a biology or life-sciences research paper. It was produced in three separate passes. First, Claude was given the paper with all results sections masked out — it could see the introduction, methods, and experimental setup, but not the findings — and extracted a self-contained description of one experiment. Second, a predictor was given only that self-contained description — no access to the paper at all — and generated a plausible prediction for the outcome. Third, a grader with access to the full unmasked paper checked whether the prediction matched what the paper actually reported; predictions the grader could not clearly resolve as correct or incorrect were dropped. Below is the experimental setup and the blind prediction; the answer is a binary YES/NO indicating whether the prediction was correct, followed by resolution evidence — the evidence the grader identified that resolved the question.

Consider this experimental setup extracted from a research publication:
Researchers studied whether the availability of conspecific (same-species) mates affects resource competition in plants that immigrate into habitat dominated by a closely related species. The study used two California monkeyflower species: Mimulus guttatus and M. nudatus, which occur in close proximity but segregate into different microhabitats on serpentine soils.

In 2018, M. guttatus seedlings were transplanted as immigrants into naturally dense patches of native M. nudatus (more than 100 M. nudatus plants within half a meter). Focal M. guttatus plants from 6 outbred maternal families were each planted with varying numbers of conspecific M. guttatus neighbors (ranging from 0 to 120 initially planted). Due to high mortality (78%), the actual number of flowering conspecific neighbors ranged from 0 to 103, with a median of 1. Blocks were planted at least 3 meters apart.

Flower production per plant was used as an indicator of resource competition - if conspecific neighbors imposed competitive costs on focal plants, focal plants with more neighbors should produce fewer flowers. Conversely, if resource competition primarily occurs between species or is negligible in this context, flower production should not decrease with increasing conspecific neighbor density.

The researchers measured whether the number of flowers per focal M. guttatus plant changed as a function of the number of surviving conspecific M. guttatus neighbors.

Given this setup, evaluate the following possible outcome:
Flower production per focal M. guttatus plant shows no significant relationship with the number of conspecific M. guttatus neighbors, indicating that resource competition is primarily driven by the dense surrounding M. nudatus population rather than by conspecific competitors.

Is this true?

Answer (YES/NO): YES